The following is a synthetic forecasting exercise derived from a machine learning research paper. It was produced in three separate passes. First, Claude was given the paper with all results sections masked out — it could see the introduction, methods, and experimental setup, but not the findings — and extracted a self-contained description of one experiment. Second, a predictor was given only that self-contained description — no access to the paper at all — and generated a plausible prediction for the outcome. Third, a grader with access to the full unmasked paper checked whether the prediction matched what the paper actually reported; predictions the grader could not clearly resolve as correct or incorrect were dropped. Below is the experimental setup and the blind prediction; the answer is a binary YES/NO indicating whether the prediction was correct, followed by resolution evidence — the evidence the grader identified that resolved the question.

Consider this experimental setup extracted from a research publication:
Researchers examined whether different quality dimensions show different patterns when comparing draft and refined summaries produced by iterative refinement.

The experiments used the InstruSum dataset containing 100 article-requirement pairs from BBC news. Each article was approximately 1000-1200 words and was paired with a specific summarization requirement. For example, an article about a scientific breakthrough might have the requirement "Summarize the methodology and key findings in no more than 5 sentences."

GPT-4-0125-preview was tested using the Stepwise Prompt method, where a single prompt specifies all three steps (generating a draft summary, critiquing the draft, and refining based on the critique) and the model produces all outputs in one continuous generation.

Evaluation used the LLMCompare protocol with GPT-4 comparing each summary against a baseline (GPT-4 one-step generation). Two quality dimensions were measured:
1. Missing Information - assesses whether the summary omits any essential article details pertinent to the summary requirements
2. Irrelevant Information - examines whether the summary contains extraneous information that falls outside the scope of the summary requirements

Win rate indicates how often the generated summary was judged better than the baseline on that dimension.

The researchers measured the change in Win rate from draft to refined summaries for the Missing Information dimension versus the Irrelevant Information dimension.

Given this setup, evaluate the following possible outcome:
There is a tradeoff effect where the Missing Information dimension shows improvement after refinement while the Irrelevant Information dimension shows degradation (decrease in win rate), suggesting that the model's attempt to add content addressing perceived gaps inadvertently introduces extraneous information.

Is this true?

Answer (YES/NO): YES